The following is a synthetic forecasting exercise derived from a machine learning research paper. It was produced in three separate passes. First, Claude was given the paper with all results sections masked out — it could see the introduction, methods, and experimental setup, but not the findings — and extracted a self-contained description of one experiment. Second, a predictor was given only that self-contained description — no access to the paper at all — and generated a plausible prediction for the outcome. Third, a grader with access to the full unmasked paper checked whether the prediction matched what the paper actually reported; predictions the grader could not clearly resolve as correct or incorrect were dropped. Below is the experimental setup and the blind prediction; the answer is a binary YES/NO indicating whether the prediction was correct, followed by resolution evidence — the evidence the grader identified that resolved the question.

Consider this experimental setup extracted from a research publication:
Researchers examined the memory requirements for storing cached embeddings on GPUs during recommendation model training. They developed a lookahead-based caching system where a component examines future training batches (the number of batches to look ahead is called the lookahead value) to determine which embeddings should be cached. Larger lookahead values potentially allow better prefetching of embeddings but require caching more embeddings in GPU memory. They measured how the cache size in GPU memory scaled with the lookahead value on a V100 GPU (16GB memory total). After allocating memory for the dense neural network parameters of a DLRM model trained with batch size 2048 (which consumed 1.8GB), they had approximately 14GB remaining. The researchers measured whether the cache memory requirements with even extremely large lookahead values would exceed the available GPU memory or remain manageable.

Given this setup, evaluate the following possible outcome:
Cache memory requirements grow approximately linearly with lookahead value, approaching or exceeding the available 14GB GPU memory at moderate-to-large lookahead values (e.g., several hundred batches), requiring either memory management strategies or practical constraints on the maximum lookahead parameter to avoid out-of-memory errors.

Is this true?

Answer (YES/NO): NO